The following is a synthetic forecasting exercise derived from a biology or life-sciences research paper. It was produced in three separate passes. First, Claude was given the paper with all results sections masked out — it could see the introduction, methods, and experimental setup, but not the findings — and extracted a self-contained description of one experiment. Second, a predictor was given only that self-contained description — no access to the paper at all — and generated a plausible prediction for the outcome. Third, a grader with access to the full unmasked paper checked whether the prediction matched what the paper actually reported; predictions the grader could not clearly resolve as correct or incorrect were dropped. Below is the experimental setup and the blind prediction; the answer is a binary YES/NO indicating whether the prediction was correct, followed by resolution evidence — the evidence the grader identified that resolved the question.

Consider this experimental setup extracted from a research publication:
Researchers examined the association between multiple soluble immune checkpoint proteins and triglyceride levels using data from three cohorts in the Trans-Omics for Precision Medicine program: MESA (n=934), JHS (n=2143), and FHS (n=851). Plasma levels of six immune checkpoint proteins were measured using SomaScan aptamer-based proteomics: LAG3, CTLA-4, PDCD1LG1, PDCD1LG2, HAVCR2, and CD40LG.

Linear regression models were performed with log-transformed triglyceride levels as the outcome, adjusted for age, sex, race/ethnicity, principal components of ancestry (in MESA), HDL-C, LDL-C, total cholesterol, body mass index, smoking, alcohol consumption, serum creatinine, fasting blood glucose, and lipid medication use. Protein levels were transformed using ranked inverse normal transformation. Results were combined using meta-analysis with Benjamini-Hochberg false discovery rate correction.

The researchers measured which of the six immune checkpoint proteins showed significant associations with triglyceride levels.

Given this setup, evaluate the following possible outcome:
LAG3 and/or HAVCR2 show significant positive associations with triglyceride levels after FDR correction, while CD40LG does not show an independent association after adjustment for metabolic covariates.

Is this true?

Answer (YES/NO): NO